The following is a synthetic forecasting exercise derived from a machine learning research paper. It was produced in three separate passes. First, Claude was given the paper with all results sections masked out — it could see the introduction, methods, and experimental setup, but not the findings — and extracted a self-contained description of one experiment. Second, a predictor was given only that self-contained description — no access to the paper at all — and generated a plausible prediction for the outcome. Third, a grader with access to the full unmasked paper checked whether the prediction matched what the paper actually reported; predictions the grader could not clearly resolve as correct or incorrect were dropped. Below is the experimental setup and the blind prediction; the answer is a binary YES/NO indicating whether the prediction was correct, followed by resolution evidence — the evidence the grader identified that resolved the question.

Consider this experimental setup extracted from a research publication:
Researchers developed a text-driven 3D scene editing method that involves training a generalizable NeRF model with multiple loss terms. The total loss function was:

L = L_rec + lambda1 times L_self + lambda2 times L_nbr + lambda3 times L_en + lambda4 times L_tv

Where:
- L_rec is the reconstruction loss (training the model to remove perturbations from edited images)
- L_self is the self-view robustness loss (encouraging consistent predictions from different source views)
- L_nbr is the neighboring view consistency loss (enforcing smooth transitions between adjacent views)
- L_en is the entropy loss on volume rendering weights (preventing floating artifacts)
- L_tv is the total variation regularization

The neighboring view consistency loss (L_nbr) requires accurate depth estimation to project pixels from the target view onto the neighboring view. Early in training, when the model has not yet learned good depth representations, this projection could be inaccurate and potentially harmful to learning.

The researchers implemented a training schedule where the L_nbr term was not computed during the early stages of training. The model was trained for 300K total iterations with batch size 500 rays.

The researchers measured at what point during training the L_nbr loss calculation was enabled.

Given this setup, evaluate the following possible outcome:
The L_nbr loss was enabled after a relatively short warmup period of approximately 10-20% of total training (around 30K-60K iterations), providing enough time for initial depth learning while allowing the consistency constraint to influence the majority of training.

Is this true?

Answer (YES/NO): NO